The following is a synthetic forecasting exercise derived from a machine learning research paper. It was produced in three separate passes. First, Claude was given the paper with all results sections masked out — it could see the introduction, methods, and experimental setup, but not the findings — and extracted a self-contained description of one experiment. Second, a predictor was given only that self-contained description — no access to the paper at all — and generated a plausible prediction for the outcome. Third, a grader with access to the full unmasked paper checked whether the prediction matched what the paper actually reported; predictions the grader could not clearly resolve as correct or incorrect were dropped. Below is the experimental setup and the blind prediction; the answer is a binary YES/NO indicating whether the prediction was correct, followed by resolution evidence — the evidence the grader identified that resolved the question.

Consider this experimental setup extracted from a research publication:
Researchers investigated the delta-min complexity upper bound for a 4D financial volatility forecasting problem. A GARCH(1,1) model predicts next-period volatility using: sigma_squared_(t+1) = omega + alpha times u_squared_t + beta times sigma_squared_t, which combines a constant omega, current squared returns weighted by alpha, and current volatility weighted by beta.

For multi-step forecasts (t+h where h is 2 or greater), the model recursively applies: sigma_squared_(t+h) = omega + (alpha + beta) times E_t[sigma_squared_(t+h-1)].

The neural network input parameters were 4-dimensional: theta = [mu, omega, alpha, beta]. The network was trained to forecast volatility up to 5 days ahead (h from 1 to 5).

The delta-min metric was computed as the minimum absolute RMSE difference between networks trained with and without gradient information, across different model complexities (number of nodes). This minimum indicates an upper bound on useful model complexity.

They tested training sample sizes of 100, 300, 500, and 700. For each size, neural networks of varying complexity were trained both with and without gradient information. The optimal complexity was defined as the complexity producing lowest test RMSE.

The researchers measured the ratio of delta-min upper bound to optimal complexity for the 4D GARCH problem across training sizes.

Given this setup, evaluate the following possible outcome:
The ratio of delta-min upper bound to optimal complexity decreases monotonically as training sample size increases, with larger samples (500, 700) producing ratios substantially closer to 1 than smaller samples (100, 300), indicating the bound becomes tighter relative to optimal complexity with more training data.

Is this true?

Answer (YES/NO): NO